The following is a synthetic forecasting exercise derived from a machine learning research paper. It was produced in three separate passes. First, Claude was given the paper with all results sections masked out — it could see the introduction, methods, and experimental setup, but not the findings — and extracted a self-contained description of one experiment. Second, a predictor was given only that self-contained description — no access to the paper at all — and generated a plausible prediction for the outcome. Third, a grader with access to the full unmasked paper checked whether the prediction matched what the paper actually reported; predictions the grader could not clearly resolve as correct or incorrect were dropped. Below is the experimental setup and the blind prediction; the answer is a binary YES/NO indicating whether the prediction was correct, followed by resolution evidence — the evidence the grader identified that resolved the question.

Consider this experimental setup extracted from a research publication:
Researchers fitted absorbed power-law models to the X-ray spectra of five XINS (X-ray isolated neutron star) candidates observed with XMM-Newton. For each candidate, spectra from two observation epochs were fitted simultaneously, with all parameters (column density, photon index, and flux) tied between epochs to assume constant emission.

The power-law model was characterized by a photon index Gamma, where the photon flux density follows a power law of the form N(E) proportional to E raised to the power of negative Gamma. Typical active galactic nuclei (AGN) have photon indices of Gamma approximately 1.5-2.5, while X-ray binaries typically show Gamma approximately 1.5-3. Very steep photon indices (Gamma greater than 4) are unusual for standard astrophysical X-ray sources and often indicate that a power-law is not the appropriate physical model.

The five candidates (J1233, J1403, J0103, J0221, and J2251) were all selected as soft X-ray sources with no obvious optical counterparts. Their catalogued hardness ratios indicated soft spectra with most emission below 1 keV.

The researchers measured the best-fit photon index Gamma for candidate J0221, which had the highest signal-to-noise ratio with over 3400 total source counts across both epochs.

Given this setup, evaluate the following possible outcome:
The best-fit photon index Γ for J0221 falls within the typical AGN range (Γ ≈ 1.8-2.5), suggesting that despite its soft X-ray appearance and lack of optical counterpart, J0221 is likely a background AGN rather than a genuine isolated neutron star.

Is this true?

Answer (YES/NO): NO